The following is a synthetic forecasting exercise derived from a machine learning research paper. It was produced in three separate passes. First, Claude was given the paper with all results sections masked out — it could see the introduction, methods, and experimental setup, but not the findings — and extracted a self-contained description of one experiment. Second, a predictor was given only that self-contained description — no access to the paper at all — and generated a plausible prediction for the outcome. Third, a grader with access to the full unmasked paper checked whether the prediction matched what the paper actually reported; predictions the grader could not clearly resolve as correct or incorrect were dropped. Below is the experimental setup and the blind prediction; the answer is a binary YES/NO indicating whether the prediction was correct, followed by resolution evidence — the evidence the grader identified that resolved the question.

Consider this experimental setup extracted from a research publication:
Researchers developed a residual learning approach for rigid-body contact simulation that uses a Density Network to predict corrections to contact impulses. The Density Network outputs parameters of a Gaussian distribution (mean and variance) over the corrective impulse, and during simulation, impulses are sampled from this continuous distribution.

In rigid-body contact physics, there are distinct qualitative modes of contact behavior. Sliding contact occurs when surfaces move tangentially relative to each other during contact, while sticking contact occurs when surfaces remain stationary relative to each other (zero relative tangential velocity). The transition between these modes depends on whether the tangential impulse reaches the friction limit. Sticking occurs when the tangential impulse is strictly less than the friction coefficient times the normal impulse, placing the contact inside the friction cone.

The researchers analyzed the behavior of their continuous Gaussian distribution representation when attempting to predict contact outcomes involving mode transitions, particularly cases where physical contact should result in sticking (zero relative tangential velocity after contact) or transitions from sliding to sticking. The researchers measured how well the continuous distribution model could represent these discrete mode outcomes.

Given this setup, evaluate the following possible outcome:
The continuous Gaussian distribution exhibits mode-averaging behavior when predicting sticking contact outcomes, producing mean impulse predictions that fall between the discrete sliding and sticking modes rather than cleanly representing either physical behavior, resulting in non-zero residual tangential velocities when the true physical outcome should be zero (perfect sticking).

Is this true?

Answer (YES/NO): YES